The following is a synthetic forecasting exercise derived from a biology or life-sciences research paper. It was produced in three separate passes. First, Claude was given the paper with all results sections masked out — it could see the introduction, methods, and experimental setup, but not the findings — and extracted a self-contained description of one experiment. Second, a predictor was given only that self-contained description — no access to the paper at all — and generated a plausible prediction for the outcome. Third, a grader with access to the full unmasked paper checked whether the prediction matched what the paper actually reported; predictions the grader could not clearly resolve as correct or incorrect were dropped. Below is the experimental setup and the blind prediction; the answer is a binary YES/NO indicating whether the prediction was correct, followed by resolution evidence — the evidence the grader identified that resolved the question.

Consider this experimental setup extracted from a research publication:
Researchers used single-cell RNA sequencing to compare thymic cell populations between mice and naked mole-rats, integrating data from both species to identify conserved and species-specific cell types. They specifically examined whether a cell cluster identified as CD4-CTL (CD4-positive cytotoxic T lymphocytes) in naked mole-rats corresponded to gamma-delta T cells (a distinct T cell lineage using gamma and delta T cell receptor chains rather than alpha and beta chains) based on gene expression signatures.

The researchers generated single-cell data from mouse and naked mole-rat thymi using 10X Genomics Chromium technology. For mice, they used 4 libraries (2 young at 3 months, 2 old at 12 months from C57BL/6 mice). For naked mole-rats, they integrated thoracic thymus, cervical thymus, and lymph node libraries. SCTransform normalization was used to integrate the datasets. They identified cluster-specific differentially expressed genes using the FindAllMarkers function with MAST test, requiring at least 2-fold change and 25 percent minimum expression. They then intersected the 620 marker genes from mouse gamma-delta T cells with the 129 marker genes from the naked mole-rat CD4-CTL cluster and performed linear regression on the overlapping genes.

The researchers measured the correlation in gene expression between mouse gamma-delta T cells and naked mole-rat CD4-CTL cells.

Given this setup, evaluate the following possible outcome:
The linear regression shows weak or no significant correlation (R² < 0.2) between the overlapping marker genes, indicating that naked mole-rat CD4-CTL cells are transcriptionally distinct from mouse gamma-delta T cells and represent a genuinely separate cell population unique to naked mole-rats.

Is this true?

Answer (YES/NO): NO